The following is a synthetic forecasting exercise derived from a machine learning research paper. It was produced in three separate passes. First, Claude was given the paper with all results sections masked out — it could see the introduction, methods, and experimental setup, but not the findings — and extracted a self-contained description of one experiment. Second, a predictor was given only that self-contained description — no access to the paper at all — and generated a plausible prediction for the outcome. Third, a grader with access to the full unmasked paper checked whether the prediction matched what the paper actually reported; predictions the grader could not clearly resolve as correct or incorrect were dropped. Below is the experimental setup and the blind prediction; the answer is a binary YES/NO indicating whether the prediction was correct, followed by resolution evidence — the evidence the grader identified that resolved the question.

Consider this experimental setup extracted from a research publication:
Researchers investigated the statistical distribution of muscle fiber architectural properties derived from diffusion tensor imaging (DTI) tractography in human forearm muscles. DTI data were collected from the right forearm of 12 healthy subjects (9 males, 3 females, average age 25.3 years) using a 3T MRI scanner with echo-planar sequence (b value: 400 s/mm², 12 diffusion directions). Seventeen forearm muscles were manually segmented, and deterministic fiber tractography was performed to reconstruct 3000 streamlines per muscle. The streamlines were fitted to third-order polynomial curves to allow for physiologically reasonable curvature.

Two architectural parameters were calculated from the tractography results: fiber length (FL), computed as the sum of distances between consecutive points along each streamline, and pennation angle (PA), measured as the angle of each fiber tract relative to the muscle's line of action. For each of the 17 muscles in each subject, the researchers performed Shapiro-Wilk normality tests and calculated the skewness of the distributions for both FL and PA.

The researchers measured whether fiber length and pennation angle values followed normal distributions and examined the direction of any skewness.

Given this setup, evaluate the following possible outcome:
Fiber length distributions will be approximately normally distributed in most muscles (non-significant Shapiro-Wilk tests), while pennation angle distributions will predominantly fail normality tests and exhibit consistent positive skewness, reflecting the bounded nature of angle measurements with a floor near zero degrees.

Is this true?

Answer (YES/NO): NO